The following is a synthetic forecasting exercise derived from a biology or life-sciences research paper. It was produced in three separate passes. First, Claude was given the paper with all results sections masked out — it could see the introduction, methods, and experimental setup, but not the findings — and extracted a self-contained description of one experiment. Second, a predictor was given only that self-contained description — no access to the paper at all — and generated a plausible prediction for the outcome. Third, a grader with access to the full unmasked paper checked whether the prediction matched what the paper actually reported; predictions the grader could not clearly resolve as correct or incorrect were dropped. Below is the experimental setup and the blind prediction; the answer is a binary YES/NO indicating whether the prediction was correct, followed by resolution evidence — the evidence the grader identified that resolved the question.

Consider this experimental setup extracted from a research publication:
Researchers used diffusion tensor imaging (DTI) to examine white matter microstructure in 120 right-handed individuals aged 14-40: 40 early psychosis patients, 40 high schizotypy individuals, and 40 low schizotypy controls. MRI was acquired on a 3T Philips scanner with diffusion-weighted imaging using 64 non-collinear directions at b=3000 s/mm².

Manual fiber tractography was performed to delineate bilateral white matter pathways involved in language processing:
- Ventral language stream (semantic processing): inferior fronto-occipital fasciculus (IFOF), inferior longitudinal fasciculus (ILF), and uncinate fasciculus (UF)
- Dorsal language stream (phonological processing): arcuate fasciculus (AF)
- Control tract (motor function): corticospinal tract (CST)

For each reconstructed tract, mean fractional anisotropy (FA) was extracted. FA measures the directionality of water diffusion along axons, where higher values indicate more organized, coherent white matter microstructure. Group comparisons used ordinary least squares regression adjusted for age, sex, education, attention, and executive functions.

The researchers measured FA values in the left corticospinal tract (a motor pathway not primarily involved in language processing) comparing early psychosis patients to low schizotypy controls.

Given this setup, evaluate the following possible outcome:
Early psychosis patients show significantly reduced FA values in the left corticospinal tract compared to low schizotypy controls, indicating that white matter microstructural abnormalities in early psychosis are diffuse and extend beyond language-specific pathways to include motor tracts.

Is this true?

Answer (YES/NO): NO